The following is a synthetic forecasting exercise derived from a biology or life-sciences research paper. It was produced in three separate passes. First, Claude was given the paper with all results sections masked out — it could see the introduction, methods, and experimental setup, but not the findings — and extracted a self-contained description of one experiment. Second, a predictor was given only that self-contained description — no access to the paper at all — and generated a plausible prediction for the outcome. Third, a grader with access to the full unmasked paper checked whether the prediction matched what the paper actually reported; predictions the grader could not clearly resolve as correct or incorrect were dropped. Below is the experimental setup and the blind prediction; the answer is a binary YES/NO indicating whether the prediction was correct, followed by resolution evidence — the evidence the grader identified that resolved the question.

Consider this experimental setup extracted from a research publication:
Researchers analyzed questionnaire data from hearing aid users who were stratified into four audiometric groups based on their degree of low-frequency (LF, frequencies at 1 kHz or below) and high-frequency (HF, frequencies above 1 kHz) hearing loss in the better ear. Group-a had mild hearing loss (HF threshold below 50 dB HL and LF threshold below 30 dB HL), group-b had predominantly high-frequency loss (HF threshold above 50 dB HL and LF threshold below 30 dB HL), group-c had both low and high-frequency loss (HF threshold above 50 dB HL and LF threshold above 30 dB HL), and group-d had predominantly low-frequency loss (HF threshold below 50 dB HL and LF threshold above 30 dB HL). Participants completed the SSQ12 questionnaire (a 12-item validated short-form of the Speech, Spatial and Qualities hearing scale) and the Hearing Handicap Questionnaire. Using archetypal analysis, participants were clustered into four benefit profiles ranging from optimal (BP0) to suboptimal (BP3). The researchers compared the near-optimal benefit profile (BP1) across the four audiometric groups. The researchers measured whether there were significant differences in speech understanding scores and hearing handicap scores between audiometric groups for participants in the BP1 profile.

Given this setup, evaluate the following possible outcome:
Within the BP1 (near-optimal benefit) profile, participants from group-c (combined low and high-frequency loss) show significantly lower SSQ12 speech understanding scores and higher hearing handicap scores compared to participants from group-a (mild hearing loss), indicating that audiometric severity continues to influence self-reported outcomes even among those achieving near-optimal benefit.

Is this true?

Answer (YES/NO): NO